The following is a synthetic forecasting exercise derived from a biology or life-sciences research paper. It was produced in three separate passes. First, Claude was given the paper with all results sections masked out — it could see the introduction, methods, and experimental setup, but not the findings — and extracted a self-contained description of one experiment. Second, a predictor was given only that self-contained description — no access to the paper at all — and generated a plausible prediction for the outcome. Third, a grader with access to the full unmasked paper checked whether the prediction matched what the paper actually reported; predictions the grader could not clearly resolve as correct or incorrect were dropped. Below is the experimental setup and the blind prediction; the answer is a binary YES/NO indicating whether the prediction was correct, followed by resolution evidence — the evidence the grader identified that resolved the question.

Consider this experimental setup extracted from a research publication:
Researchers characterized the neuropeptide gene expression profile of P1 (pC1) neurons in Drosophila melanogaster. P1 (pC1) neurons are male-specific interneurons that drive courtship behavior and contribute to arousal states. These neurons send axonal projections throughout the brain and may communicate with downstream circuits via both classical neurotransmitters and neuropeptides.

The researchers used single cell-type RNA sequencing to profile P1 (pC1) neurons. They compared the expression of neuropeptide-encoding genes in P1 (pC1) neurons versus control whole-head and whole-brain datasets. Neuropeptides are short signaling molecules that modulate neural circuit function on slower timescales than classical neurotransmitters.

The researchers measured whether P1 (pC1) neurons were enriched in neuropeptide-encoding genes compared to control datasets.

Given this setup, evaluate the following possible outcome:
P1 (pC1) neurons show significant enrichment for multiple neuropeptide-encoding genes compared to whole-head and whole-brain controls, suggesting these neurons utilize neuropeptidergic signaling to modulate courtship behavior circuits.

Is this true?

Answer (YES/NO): YES